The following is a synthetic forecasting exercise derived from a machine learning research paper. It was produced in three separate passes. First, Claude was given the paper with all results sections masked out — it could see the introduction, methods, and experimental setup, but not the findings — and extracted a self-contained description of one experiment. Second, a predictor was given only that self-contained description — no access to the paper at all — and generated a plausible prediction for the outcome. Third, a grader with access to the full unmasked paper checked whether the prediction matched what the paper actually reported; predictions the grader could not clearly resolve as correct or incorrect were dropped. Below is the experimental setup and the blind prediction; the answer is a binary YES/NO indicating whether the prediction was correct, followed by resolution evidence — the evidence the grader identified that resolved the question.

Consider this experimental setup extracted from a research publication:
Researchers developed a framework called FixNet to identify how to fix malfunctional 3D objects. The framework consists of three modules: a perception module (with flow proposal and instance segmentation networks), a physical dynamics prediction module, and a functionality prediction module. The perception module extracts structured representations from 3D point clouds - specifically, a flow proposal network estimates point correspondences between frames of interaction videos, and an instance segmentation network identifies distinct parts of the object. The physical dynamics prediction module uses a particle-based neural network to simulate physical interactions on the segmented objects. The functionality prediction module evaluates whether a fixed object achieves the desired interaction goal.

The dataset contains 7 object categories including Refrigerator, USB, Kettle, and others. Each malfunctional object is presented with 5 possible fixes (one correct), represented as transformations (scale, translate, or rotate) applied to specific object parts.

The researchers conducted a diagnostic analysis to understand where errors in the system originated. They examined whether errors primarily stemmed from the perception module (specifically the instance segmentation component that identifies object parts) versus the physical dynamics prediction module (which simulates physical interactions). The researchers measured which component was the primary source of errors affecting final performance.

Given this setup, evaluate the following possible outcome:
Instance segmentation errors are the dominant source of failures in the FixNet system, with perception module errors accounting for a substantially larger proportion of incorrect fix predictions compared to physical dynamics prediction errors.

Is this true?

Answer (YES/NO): YES